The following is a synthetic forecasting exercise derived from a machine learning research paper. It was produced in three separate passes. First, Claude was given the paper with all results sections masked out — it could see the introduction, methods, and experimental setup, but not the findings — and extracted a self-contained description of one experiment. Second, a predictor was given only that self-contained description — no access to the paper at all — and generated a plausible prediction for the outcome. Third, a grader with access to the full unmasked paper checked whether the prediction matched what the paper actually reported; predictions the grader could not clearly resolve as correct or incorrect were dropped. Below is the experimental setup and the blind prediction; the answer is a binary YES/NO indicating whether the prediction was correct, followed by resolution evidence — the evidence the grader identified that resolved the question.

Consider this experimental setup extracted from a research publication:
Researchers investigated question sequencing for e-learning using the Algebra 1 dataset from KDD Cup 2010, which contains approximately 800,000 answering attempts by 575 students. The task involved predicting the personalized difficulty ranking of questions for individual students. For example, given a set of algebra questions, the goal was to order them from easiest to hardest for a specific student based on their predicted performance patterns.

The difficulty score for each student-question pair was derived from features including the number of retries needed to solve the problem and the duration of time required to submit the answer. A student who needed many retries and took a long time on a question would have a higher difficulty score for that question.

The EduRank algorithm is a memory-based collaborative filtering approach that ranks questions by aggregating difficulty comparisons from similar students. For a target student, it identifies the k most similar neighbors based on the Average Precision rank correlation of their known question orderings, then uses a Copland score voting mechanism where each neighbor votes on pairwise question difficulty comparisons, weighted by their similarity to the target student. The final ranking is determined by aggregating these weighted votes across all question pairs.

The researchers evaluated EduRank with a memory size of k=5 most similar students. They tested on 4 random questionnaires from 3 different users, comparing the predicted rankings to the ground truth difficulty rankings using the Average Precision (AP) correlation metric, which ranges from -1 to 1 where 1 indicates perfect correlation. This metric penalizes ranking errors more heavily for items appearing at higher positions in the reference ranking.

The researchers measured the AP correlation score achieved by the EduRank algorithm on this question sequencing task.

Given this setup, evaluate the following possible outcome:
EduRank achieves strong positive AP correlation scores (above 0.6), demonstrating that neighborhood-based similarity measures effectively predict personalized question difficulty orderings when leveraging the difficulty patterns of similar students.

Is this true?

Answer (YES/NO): YES